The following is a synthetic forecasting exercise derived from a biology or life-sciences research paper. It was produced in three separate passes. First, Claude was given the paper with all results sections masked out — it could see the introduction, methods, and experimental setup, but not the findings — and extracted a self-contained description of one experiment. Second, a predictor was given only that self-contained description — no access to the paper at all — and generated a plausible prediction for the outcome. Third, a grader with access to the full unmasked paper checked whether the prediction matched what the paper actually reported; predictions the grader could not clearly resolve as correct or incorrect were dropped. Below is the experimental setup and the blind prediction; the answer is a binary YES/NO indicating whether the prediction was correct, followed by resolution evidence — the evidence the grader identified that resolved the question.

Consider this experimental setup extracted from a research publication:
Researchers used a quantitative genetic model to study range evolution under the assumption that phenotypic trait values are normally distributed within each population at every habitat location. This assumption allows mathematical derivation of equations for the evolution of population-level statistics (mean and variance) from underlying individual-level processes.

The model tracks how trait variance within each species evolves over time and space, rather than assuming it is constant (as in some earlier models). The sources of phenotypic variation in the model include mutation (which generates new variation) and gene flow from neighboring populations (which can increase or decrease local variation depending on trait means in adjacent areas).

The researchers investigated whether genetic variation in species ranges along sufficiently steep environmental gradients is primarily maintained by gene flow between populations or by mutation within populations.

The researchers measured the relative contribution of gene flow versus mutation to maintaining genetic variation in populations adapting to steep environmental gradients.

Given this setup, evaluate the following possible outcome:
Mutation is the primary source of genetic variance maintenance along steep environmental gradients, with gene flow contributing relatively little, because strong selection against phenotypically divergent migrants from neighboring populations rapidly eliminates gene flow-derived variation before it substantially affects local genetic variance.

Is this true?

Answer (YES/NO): NO